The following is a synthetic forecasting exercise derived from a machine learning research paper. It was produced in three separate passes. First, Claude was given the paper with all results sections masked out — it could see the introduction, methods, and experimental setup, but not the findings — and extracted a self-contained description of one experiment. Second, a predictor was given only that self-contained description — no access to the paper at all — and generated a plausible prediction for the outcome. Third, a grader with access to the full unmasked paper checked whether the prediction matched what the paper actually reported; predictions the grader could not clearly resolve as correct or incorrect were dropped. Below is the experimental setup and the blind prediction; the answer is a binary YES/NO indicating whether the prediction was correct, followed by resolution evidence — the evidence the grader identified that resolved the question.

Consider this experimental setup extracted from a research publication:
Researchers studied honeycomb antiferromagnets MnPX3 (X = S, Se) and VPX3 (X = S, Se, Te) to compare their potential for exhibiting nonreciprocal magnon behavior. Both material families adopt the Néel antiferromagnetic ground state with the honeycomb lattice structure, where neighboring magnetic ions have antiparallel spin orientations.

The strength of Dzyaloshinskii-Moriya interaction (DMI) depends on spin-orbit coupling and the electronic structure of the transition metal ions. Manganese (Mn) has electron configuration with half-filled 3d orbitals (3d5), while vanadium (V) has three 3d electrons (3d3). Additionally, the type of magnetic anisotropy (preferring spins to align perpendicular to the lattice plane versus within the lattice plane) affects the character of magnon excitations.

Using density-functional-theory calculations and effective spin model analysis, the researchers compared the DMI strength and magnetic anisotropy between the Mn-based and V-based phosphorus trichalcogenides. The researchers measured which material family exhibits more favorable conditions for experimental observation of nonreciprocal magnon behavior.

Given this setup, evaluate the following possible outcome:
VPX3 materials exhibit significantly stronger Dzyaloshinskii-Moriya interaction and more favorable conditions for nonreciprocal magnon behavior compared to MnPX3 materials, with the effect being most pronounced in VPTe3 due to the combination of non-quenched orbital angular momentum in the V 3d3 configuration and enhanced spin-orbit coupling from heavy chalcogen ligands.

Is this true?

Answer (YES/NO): NO